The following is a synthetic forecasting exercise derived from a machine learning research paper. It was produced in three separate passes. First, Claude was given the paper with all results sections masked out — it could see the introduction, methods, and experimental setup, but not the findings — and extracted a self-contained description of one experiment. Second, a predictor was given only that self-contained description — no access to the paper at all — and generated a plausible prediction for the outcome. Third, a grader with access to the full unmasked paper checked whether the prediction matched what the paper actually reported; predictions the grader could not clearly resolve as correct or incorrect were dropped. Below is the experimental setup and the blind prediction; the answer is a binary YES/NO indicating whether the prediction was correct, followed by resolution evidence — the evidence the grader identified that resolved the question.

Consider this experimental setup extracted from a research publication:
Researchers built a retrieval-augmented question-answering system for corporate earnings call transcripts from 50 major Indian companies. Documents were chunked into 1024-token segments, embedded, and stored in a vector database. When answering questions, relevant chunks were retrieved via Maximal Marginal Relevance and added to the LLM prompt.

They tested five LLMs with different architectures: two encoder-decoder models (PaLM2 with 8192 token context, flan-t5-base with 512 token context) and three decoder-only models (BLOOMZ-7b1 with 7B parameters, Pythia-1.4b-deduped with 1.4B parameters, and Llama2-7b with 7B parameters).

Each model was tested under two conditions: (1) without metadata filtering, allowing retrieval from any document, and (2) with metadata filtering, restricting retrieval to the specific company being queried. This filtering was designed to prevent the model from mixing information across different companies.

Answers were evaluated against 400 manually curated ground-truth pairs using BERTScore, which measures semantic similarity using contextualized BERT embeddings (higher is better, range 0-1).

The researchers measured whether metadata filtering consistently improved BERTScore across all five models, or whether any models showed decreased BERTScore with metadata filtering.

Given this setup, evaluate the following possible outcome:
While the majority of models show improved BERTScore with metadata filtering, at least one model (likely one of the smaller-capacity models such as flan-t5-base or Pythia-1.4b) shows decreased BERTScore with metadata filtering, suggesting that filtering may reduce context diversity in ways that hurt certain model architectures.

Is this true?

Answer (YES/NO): NO